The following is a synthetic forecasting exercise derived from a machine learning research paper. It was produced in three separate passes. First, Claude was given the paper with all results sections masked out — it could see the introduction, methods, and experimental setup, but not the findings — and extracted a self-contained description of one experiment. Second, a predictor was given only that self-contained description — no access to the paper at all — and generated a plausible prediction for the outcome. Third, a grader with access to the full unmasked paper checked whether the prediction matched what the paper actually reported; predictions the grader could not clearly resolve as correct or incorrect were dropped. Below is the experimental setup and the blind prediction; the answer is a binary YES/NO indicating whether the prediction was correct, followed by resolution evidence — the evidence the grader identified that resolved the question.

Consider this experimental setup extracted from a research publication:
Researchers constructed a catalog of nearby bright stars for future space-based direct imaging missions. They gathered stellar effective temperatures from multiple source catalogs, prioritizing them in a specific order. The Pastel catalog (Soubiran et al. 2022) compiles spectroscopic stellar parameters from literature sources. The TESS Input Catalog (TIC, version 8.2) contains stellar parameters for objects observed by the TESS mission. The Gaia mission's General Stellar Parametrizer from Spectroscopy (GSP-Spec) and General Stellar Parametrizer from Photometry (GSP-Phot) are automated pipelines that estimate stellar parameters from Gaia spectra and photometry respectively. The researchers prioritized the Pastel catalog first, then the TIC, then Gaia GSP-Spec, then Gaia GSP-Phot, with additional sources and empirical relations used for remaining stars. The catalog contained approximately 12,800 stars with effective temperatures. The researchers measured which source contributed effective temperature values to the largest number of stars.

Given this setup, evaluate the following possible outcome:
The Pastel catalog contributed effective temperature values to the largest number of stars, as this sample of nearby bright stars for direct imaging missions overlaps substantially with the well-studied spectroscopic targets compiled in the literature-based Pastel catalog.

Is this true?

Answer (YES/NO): NO